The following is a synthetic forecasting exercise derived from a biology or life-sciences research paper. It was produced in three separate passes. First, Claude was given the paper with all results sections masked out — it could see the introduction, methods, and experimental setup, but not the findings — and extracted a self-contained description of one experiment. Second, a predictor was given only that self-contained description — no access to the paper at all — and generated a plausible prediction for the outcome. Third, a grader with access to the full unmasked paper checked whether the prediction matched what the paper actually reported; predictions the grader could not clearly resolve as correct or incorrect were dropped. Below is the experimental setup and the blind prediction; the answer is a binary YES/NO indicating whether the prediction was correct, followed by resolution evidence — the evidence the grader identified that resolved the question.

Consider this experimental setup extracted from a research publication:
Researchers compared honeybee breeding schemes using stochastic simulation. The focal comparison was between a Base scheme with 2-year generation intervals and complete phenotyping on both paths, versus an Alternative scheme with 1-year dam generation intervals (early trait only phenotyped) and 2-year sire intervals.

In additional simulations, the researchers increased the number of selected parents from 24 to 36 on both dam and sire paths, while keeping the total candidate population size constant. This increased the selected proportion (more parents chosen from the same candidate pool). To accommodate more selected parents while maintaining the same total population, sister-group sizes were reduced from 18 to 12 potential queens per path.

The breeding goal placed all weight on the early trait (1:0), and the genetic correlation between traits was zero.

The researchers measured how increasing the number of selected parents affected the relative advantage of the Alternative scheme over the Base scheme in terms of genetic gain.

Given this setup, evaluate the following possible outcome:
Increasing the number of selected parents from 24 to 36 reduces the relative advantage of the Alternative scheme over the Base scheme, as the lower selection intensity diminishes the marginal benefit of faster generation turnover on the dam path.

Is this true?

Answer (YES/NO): NO